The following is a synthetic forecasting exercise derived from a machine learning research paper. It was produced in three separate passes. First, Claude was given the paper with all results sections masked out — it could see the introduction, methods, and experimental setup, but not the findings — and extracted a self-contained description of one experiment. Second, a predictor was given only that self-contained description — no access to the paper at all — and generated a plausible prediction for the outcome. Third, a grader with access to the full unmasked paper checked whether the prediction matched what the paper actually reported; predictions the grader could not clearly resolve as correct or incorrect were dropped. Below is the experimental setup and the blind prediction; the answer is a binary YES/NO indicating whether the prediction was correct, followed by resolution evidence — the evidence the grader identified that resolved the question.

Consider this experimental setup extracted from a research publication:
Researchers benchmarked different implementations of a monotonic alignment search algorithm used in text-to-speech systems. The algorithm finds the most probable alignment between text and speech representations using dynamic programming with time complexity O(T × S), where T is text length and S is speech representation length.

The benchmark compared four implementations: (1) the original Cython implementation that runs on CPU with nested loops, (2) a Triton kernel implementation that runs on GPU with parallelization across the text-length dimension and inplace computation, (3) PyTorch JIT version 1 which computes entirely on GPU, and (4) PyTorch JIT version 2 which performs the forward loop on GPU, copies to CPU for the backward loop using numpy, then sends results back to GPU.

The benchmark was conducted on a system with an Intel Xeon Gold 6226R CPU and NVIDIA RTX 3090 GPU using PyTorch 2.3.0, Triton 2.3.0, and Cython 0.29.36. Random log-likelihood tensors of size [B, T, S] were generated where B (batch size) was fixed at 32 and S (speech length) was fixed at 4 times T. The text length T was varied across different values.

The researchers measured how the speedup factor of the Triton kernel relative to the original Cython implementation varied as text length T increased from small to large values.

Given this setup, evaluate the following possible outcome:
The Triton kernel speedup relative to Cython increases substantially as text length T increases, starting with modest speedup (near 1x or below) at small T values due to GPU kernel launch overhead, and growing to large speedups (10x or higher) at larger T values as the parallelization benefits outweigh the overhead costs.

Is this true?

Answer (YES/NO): NO